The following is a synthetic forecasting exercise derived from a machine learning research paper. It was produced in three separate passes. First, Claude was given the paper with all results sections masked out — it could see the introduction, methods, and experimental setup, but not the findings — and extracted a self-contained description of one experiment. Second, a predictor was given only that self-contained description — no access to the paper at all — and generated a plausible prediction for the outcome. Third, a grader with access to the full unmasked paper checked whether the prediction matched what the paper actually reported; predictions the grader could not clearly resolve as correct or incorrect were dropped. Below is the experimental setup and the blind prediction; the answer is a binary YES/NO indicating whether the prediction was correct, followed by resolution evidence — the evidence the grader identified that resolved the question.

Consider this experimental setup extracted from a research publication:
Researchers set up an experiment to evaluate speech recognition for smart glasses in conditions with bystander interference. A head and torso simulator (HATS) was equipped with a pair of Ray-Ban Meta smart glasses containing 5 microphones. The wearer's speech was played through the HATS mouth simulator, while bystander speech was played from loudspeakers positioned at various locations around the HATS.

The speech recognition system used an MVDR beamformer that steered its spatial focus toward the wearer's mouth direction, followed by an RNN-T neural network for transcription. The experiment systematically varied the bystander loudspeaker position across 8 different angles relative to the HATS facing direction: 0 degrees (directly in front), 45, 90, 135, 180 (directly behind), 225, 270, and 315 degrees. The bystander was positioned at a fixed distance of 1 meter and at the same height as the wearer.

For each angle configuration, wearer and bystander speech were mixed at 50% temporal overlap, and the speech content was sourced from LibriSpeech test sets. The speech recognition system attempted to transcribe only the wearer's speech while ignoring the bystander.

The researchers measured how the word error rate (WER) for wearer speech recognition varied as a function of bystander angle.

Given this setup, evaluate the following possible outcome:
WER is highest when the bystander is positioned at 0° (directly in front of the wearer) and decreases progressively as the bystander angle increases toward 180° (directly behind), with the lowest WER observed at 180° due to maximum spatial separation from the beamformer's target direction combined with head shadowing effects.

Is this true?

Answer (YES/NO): NO